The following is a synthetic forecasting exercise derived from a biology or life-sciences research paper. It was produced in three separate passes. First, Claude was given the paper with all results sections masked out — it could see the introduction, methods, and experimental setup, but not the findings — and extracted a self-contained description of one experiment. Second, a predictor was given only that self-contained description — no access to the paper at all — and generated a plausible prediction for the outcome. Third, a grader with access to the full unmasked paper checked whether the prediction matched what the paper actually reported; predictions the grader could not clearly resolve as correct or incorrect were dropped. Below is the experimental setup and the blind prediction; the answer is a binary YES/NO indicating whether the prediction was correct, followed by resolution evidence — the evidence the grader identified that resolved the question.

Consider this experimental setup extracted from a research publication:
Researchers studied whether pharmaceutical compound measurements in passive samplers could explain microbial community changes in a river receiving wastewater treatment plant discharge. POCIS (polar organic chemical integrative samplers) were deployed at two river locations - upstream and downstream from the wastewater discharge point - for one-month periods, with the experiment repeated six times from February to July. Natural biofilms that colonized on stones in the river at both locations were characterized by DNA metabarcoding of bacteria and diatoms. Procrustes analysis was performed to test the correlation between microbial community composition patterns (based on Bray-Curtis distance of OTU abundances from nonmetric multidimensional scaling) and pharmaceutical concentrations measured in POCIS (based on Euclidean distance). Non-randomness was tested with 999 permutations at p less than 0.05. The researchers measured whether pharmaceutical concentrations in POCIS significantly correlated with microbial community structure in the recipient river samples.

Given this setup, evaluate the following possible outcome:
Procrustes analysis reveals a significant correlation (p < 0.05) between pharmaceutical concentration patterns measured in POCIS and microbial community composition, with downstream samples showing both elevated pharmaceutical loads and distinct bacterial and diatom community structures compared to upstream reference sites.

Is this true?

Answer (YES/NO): YES